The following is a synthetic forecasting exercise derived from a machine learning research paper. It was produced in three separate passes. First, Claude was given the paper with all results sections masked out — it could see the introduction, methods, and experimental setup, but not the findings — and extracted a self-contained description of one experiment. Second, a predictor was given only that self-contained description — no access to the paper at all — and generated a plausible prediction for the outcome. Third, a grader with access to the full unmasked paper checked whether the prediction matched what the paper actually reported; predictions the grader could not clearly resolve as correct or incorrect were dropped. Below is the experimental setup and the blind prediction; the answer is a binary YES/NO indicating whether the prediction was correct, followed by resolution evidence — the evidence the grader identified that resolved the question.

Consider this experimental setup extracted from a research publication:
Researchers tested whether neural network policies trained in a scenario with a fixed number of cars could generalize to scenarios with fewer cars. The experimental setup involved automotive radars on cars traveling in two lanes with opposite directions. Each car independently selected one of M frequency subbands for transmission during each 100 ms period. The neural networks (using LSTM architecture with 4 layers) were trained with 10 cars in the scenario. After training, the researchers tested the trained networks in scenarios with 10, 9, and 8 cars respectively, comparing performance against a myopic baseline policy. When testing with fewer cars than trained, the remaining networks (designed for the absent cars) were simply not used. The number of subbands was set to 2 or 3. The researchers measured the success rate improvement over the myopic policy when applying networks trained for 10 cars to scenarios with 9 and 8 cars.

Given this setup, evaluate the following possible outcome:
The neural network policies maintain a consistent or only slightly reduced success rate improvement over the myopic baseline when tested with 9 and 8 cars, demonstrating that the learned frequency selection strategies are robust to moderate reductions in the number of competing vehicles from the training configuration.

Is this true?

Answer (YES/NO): NO